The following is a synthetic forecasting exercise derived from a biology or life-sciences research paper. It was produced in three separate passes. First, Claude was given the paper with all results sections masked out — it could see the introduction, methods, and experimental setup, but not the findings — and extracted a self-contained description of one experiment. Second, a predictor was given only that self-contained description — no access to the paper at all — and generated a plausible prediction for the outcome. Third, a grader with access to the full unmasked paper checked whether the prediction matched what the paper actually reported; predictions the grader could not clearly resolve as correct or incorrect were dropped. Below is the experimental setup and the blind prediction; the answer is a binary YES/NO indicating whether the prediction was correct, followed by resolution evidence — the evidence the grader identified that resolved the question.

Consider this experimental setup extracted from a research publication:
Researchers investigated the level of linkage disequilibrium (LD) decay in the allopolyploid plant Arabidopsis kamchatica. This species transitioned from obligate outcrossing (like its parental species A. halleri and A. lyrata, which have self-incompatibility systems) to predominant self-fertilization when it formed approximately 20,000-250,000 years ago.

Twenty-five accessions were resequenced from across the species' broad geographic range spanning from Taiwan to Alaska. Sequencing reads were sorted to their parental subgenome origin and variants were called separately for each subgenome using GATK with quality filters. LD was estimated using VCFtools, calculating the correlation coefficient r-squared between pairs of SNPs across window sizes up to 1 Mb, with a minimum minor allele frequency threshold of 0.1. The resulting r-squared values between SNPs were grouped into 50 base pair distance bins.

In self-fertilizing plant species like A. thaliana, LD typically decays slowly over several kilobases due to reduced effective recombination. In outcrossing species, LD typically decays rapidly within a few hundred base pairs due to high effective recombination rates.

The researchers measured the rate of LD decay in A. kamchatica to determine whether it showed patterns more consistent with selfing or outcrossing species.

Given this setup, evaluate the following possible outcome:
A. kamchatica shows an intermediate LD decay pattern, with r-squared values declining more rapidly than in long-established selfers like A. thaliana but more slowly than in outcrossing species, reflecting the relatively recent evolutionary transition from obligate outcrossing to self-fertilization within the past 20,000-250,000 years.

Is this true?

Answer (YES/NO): NO